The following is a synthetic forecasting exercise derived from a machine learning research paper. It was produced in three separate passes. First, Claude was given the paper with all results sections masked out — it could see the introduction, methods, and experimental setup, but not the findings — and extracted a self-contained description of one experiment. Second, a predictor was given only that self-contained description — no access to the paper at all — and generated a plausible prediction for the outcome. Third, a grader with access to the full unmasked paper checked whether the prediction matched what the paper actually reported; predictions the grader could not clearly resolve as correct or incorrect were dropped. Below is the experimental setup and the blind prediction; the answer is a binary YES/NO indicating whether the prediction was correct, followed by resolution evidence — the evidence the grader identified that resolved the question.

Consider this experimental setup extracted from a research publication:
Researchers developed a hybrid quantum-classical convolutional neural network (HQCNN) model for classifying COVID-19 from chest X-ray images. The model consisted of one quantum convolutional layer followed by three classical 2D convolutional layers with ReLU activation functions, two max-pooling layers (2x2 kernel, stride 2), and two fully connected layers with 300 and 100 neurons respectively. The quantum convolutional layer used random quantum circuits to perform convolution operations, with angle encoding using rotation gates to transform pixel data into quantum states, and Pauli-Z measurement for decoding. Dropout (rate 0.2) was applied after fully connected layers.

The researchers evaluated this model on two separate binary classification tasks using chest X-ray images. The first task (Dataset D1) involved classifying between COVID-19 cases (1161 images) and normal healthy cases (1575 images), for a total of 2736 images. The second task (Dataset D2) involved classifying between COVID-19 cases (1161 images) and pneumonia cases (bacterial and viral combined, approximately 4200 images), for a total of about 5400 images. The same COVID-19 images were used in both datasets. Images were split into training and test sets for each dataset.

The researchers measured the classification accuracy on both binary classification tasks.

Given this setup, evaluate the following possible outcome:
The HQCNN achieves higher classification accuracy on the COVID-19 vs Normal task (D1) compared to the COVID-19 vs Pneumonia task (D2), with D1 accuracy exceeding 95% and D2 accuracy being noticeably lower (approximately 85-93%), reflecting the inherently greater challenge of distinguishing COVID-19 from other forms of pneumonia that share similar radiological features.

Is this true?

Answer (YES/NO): NO